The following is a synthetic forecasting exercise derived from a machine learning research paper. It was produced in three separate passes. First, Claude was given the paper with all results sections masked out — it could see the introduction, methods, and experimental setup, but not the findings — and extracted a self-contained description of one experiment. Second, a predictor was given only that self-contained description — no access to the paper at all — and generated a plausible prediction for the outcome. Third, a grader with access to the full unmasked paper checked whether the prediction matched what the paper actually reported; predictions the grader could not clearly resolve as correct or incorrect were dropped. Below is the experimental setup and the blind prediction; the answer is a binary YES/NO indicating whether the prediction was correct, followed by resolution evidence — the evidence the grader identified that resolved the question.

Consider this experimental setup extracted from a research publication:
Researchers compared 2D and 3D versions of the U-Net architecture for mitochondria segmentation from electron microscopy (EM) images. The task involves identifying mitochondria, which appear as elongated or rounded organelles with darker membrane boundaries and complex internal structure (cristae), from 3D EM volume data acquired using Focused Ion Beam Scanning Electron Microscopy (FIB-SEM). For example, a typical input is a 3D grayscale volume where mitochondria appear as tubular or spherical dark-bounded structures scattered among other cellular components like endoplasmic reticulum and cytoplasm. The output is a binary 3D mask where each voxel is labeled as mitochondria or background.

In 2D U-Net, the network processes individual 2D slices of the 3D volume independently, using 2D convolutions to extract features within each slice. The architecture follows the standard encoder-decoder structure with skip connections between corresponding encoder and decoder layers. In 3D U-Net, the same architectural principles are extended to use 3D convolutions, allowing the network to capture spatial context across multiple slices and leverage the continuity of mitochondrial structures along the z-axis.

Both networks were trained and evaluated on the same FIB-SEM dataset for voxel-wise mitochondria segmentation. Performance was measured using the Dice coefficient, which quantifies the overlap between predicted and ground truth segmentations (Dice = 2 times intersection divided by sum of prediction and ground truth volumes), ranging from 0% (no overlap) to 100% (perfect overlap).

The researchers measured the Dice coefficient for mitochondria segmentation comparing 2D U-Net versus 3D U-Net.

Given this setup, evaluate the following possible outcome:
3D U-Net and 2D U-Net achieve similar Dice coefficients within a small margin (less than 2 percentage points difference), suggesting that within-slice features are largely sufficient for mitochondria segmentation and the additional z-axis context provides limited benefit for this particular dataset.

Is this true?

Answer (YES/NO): NO